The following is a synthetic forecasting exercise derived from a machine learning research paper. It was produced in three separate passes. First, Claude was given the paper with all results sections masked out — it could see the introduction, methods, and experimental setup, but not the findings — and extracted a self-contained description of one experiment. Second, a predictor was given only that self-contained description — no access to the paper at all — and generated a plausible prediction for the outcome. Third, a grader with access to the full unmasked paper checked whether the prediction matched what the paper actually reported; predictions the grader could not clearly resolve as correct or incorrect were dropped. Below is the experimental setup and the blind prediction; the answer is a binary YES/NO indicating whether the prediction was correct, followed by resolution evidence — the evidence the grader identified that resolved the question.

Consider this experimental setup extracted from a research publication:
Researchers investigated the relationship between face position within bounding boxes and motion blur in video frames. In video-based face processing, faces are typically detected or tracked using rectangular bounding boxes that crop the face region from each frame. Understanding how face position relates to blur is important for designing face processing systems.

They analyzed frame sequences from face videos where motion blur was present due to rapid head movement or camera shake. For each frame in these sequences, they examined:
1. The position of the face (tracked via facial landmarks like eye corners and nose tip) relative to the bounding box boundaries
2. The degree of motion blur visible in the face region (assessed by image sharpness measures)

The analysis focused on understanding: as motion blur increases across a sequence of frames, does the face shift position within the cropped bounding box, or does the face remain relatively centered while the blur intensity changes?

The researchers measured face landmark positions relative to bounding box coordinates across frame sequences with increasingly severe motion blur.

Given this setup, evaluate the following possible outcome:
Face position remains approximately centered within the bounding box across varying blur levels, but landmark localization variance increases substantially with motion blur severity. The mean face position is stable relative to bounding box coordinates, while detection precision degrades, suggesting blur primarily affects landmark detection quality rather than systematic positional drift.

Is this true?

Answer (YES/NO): YES